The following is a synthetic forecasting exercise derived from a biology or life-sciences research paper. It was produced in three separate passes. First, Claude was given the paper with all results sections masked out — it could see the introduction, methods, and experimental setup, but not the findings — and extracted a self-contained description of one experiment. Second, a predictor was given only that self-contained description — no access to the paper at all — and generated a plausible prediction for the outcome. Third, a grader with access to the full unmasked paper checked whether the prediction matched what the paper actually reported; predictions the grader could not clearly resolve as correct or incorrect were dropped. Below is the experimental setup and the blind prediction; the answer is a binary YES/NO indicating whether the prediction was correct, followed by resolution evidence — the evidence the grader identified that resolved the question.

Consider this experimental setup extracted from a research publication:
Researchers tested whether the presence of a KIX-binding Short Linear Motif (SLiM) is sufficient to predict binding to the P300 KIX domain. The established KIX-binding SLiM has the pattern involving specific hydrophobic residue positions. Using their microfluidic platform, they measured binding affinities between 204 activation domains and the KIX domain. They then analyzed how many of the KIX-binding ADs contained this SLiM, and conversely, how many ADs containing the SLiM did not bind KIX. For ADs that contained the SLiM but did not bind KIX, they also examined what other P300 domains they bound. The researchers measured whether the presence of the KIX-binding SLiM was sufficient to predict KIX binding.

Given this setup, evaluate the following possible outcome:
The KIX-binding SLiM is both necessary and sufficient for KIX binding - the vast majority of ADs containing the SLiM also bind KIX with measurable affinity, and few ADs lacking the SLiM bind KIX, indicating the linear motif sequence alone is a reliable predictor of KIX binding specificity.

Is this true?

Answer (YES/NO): NO